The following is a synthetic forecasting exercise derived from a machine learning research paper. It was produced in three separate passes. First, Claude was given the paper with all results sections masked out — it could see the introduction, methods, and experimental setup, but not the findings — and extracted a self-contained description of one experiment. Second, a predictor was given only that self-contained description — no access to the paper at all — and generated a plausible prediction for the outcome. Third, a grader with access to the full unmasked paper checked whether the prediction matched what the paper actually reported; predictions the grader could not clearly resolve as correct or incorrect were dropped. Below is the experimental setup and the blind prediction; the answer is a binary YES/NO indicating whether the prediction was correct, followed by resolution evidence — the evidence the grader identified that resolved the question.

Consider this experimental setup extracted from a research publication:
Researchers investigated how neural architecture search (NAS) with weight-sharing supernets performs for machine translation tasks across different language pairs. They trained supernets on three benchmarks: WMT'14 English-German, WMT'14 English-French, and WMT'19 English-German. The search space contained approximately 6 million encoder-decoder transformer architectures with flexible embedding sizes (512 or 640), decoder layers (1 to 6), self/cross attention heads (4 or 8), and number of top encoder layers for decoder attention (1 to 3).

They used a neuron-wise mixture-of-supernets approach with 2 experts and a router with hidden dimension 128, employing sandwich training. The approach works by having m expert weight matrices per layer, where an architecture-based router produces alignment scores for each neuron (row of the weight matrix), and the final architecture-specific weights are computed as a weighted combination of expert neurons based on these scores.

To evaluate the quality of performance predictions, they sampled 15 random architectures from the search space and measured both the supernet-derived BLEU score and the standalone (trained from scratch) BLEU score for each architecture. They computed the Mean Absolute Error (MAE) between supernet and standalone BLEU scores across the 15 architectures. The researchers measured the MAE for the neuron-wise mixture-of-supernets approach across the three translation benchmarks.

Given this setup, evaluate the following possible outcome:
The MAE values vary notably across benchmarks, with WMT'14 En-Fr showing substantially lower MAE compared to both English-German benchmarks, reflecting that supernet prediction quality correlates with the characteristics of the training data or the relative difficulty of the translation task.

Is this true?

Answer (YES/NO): NO